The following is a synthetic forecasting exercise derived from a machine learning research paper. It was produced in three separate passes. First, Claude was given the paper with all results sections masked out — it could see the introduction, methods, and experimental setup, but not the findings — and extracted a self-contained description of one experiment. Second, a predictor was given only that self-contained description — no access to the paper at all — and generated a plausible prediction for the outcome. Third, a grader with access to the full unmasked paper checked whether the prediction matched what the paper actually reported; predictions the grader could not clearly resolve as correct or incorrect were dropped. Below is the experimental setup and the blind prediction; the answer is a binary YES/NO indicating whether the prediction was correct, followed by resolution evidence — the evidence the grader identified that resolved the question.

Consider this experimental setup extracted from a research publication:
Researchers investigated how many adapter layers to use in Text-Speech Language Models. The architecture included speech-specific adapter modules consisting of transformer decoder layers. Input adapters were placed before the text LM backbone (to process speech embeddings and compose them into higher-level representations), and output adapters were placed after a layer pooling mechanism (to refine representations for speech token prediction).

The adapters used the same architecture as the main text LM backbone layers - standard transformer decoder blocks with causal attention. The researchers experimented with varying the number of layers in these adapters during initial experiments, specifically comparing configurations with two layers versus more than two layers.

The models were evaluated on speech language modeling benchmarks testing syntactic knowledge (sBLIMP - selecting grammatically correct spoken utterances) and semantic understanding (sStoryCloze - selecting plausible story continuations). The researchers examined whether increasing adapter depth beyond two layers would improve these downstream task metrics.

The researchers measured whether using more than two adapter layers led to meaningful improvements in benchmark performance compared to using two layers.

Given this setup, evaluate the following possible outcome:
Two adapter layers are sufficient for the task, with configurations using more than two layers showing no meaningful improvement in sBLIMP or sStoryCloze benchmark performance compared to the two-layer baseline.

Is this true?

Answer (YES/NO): YES